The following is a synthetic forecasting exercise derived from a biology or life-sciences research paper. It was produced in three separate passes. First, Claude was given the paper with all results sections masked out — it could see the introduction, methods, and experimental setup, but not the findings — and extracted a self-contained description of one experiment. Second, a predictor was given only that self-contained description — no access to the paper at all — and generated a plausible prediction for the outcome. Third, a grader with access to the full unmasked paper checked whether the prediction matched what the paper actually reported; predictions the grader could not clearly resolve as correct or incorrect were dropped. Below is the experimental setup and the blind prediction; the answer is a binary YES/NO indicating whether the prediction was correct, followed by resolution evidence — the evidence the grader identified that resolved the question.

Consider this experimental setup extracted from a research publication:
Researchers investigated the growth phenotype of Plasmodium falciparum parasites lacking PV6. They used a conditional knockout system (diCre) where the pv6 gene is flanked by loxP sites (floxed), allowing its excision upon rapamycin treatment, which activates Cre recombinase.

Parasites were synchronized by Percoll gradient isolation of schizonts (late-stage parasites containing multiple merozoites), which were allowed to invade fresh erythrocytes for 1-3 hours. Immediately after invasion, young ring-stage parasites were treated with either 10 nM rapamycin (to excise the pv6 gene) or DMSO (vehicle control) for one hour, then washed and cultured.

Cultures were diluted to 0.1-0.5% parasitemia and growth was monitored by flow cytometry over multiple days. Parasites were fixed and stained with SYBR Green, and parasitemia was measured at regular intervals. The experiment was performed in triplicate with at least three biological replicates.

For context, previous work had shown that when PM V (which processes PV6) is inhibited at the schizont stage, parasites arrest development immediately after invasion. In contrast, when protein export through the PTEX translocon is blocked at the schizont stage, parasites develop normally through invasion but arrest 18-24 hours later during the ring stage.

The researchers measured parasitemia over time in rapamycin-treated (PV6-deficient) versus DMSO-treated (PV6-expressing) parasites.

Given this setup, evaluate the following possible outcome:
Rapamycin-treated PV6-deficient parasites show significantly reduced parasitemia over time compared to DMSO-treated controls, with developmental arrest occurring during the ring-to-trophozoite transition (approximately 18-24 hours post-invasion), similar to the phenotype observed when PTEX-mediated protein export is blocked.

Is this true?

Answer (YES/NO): NO